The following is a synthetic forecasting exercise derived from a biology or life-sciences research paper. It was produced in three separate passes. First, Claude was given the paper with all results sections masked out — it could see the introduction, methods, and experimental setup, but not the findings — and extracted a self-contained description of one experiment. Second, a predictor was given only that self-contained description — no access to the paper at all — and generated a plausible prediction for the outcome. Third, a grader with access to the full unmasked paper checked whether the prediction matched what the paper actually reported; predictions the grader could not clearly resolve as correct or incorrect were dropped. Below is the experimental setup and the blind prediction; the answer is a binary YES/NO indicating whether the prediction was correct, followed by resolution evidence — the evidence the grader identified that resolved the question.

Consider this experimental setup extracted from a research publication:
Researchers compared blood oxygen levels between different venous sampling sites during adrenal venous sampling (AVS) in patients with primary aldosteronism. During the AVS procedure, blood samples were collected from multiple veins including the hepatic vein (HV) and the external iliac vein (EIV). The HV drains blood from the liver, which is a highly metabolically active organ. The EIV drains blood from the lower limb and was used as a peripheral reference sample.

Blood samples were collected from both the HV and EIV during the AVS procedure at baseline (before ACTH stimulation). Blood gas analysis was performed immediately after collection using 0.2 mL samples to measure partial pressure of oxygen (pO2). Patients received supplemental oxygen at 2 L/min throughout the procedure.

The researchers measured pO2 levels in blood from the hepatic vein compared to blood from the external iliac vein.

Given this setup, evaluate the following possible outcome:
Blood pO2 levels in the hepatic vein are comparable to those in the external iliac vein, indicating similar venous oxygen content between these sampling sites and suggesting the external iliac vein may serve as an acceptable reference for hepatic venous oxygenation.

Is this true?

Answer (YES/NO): NO